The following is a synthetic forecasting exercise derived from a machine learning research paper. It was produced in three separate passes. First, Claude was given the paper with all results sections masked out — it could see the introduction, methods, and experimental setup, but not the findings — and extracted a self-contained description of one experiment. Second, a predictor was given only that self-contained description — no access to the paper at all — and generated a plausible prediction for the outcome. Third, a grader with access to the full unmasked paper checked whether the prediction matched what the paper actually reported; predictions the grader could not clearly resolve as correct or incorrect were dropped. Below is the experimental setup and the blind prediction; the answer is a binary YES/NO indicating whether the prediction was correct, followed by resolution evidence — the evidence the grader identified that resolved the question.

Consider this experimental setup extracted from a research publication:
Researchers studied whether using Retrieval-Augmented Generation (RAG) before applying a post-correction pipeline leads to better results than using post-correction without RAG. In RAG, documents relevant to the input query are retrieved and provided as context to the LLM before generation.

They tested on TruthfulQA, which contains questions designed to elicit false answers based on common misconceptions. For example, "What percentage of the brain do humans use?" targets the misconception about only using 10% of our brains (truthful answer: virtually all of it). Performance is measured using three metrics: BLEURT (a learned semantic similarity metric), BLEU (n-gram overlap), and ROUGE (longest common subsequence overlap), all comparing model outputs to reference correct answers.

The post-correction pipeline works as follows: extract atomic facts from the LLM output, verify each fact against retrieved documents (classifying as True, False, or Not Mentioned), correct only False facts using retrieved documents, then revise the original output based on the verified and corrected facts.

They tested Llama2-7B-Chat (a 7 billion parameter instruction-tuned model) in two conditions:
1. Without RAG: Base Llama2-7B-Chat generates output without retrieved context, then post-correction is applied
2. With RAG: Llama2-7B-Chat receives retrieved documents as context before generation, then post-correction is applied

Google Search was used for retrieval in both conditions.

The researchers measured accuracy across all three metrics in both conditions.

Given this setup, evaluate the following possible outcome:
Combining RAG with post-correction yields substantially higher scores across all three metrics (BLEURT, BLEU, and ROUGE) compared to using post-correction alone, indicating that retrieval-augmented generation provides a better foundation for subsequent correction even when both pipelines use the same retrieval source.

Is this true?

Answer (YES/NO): NO